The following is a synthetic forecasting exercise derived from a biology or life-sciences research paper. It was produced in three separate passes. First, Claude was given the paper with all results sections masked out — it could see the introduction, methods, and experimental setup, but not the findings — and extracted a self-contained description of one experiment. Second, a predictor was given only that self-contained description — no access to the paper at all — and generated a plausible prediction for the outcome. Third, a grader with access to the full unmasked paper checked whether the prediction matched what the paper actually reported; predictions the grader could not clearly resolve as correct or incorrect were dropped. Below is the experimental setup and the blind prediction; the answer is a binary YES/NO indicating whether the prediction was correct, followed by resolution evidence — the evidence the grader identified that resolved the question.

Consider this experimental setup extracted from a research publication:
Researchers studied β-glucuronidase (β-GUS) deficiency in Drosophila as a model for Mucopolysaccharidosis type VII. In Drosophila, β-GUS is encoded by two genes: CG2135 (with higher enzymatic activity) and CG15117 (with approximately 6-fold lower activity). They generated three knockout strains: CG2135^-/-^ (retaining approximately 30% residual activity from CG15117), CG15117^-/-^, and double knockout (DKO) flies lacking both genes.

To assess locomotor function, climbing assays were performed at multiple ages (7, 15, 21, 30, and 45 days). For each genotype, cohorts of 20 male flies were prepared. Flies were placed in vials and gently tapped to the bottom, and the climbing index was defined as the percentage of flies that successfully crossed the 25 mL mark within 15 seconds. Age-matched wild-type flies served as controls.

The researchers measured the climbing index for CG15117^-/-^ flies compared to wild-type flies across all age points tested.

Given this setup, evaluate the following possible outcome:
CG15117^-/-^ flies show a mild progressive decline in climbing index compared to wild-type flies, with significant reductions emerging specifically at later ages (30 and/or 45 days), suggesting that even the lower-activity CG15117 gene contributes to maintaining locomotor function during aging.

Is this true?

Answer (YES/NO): NO